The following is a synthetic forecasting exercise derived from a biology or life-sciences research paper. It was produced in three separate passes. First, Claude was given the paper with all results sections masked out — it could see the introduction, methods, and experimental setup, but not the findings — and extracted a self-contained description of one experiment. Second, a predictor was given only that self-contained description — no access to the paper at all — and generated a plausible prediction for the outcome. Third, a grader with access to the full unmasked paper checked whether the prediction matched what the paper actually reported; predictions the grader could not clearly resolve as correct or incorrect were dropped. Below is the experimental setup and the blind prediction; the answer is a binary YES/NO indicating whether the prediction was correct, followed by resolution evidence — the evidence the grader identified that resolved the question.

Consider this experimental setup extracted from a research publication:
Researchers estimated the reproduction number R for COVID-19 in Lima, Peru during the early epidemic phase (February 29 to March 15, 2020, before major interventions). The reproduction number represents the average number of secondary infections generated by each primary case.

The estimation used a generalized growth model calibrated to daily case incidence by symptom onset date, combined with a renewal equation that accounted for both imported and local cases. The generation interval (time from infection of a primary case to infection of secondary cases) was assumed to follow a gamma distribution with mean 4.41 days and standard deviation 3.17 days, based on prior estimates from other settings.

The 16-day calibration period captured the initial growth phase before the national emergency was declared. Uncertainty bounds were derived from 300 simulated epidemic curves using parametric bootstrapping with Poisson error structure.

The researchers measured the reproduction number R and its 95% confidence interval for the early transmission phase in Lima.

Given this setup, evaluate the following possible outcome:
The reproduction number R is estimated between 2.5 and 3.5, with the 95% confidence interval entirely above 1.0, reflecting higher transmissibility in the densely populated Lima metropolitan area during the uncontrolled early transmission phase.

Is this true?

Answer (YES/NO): NO